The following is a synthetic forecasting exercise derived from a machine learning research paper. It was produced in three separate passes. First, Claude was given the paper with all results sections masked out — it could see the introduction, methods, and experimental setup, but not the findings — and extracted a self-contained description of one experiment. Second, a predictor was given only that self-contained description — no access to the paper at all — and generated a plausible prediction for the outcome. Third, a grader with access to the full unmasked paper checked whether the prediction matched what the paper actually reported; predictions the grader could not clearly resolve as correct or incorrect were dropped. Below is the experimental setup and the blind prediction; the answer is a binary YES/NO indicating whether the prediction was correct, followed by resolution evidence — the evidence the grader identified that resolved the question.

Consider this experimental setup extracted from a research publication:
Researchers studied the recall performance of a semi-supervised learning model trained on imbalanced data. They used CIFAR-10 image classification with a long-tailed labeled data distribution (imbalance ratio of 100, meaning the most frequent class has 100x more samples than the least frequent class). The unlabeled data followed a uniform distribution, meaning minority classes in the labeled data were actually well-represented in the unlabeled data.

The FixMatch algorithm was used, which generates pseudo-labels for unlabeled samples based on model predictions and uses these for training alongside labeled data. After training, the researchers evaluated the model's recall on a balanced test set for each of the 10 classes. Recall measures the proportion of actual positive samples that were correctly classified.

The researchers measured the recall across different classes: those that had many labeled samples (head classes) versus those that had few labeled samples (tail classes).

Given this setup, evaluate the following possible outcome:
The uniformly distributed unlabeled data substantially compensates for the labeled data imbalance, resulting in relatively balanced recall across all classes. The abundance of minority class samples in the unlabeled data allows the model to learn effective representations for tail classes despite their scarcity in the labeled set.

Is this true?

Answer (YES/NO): NO